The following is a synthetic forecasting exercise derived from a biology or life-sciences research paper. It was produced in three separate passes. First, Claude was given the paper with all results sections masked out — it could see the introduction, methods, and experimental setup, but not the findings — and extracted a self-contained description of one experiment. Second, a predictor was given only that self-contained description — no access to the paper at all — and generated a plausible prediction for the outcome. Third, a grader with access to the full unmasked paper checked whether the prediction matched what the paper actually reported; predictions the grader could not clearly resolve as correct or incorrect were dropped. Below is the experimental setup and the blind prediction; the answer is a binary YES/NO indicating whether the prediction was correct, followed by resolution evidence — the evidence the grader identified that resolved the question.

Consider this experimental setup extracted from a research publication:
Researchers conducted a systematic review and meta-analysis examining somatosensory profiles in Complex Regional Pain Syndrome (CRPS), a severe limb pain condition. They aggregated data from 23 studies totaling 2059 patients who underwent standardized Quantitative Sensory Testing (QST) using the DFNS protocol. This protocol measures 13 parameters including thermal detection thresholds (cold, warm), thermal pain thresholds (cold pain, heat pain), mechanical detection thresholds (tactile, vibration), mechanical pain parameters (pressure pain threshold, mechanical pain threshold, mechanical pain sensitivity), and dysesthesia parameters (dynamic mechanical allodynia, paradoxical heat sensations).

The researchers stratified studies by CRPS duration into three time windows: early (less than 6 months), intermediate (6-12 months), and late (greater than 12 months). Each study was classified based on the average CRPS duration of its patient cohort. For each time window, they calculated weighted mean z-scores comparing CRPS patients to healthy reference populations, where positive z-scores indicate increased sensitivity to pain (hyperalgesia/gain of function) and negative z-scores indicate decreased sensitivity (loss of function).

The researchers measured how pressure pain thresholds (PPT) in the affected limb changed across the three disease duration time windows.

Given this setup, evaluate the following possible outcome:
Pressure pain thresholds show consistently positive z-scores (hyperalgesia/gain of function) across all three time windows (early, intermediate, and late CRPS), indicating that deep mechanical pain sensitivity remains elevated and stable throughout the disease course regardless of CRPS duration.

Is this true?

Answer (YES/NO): NO